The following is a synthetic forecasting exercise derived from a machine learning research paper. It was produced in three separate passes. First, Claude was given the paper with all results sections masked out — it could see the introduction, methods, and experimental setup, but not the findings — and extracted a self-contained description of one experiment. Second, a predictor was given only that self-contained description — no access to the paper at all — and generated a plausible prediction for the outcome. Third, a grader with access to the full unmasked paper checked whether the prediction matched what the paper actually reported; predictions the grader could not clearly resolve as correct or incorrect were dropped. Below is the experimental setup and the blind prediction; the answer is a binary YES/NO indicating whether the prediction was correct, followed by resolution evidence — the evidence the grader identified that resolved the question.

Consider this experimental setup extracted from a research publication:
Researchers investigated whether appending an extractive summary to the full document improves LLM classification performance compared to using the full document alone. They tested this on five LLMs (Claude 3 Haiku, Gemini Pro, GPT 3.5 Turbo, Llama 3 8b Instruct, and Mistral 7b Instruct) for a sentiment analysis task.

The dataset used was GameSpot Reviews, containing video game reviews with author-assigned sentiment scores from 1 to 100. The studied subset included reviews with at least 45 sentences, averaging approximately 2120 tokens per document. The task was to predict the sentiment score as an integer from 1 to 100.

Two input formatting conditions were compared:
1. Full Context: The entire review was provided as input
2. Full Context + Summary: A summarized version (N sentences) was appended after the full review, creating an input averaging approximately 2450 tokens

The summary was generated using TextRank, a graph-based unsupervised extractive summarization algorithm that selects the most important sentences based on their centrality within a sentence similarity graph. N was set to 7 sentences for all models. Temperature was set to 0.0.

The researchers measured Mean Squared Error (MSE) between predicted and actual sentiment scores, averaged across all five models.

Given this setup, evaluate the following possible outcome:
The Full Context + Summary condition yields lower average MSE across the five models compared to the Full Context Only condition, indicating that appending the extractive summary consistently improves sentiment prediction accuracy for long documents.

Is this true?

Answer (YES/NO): NO